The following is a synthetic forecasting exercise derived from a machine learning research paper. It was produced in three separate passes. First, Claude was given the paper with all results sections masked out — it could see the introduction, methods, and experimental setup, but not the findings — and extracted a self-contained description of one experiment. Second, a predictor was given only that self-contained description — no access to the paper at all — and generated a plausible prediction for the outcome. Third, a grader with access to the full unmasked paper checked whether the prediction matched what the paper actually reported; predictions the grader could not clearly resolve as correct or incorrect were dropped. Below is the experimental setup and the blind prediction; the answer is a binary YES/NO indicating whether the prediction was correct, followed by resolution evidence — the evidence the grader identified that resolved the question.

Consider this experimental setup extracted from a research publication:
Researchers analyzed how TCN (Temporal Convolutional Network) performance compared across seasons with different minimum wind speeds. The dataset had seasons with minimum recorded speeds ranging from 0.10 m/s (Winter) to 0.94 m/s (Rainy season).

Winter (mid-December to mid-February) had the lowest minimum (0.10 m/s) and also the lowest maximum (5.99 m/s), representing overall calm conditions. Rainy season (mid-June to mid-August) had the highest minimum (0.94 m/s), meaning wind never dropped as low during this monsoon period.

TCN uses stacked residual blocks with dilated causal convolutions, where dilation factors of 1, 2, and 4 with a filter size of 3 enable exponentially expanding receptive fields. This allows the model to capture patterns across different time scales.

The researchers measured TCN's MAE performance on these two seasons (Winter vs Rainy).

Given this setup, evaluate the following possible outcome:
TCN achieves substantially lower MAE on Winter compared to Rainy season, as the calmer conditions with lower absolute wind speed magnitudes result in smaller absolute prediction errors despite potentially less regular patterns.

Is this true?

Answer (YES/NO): YES